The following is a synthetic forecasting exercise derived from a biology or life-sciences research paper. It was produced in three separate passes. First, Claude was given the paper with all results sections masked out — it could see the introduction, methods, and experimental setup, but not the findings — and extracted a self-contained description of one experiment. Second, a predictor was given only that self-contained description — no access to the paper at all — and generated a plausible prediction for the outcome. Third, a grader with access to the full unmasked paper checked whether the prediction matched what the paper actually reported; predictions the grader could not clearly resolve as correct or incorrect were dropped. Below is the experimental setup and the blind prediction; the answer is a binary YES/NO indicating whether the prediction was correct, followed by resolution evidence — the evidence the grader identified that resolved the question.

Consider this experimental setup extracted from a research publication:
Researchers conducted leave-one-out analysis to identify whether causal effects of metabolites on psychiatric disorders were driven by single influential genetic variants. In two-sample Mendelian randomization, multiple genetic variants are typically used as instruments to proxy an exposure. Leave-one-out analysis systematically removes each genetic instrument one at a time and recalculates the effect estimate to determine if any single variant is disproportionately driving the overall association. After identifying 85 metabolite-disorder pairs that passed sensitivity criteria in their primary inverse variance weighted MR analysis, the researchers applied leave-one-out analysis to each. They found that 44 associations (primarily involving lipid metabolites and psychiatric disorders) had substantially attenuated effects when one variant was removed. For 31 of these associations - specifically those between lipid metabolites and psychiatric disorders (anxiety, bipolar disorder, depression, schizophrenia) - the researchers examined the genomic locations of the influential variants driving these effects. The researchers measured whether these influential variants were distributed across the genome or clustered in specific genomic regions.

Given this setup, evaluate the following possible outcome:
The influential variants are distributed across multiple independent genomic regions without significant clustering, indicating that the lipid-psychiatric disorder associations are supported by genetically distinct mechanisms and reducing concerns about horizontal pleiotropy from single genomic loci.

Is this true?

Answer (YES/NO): NO